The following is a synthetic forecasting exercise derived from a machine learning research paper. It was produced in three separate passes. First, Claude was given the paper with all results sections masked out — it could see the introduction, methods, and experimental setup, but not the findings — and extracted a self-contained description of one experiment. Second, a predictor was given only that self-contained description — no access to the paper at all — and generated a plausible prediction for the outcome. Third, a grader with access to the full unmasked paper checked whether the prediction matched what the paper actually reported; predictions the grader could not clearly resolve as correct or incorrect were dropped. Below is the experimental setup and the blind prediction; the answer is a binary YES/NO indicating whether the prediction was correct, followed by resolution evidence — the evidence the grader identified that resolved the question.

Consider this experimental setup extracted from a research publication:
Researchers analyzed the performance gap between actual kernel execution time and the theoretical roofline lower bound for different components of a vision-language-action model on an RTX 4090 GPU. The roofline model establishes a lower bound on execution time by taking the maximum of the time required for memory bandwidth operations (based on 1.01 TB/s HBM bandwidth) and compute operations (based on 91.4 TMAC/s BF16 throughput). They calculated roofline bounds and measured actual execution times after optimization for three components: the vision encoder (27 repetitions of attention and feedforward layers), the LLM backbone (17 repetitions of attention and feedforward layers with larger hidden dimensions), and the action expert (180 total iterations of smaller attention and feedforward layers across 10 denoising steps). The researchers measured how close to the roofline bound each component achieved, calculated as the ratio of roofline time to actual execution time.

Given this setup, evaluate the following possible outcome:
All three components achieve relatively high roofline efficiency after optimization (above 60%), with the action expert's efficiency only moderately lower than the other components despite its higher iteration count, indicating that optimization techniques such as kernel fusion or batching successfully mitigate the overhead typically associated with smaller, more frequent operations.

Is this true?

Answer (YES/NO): NO